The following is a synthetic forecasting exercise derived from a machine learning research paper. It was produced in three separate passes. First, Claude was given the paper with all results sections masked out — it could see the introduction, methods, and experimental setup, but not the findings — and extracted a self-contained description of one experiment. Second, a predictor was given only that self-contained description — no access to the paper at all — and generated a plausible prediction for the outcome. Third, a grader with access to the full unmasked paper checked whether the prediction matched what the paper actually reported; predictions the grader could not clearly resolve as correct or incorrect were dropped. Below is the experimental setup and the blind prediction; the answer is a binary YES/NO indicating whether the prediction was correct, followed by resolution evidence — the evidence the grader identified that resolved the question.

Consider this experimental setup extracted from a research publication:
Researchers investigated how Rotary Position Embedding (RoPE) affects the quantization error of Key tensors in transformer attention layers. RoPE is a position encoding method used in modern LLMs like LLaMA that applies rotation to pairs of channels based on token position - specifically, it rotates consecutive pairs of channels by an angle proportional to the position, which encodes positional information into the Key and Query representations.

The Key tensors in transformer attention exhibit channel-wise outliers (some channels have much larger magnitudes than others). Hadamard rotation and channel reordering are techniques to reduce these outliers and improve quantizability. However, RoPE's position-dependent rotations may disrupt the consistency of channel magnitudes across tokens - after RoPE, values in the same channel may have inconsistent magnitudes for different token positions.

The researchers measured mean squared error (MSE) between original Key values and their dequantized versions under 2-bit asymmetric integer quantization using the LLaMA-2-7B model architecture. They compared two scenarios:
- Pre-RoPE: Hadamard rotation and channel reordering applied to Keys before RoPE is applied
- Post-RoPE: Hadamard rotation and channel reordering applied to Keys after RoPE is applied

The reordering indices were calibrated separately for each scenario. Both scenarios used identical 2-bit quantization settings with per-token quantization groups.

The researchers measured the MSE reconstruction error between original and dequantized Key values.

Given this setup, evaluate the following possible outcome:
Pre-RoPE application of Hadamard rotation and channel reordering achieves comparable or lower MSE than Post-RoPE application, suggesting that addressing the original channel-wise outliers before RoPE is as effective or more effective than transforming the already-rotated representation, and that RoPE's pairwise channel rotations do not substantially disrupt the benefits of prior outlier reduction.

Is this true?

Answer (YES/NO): YES